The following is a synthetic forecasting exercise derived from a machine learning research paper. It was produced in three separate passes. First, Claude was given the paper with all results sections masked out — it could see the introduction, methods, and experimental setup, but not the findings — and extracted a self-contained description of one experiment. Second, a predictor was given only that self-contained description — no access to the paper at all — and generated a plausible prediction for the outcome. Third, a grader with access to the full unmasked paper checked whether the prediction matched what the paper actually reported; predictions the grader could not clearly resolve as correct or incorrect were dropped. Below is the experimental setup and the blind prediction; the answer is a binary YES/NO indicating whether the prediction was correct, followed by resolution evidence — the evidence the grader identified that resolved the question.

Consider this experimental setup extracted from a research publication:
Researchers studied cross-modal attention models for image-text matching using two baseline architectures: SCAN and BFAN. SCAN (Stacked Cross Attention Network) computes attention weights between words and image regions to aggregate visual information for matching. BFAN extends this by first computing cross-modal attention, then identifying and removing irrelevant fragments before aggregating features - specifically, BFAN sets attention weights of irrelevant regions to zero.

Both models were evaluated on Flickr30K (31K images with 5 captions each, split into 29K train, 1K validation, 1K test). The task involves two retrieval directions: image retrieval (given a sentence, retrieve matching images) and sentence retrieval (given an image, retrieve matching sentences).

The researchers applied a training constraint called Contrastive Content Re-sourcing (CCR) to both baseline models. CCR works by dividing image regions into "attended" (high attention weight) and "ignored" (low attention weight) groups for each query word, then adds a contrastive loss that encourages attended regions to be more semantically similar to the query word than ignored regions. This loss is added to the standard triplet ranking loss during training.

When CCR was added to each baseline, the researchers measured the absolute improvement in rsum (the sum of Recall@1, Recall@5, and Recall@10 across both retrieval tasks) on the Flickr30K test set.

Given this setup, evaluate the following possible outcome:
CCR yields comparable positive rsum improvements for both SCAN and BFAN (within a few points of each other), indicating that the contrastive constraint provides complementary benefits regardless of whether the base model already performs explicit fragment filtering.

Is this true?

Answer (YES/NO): NO